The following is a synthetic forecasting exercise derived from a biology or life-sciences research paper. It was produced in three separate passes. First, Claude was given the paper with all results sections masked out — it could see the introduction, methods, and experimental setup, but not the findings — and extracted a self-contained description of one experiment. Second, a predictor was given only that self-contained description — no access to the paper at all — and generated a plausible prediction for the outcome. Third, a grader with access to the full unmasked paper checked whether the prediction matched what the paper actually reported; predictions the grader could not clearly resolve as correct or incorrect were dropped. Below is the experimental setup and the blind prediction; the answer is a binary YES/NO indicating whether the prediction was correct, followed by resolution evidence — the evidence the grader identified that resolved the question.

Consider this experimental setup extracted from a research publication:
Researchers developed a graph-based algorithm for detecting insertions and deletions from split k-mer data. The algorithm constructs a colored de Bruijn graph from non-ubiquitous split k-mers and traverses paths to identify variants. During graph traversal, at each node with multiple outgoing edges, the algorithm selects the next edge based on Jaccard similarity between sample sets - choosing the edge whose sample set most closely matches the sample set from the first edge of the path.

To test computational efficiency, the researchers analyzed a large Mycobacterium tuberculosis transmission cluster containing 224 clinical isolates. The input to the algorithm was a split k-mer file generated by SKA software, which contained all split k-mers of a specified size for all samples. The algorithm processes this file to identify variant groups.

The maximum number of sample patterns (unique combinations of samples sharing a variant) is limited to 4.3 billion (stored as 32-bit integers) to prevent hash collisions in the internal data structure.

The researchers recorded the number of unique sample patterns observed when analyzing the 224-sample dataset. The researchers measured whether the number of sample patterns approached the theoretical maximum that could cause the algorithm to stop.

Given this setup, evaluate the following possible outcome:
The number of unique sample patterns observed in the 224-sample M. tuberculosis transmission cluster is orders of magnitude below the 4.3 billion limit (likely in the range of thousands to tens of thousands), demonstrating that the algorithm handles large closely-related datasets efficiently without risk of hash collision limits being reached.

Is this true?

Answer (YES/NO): NO